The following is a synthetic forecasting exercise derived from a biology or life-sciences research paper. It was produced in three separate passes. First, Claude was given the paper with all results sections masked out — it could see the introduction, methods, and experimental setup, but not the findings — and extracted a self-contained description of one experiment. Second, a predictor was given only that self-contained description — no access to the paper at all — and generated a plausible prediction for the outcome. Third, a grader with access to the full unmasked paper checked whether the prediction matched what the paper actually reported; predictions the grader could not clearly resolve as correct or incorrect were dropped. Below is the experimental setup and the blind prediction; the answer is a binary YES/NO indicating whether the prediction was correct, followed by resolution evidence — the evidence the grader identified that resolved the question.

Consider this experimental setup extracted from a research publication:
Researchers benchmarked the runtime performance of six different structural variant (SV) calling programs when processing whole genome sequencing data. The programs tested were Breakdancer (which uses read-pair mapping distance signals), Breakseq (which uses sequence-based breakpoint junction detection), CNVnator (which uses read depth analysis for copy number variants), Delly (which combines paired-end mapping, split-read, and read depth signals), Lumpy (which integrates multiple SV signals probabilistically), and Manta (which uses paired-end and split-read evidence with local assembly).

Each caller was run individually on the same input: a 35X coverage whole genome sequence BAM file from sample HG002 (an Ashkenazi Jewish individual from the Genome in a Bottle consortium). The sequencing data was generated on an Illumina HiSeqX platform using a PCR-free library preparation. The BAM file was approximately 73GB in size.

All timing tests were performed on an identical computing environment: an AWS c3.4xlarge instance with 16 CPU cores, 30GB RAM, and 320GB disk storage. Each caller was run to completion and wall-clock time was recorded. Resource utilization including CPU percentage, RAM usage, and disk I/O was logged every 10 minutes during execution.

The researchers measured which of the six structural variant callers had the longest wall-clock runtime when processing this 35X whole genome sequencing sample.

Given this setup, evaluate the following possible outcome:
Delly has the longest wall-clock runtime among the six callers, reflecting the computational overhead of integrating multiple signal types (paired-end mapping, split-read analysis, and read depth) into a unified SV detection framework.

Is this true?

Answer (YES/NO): NO